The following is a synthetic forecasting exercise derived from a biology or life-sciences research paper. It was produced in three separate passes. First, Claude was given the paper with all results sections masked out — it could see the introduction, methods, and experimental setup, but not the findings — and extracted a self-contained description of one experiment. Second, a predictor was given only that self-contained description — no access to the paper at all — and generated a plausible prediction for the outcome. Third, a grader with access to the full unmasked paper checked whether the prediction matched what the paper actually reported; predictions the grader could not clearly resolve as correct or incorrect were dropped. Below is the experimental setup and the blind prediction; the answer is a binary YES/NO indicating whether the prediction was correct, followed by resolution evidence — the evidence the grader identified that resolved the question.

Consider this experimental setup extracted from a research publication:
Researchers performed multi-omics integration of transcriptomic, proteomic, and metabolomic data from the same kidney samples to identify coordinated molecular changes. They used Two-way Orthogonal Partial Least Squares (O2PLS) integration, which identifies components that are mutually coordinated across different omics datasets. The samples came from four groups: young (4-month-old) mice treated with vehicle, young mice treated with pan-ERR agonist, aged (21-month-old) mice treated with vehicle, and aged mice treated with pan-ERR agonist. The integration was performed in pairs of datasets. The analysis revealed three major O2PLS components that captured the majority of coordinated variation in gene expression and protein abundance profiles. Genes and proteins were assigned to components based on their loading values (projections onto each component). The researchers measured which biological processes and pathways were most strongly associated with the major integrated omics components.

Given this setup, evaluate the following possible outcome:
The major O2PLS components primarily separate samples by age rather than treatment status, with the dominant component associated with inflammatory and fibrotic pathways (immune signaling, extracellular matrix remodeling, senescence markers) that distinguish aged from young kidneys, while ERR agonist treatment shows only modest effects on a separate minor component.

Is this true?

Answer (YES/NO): NO